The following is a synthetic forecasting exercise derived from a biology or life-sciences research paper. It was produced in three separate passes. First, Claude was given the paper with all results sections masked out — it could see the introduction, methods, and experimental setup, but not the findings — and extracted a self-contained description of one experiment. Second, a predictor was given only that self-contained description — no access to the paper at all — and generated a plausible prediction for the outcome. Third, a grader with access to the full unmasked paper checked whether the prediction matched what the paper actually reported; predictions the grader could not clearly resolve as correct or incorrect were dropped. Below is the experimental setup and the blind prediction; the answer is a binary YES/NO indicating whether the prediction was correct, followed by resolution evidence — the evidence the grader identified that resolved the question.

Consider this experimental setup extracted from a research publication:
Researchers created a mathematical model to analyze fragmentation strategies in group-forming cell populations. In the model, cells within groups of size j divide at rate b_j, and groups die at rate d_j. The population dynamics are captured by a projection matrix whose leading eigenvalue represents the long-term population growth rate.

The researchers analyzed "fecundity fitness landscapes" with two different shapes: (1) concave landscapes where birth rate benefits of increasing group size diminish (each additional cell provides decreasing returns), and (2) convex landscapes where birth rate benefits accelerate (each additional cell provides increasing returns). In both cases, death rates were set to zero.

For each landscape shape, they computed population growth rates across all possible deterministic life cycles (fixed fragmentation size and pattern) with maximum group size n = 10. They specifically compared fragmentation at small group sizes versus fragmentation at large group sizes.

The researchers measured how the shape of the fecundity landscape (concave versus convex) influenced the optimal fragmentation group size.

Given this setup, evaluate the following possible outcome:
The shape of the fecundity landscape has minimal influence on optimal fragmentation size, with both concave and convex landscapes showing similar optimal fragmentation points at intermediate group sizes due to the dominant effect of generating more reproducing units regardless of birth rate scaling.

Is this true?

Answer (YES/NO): NO